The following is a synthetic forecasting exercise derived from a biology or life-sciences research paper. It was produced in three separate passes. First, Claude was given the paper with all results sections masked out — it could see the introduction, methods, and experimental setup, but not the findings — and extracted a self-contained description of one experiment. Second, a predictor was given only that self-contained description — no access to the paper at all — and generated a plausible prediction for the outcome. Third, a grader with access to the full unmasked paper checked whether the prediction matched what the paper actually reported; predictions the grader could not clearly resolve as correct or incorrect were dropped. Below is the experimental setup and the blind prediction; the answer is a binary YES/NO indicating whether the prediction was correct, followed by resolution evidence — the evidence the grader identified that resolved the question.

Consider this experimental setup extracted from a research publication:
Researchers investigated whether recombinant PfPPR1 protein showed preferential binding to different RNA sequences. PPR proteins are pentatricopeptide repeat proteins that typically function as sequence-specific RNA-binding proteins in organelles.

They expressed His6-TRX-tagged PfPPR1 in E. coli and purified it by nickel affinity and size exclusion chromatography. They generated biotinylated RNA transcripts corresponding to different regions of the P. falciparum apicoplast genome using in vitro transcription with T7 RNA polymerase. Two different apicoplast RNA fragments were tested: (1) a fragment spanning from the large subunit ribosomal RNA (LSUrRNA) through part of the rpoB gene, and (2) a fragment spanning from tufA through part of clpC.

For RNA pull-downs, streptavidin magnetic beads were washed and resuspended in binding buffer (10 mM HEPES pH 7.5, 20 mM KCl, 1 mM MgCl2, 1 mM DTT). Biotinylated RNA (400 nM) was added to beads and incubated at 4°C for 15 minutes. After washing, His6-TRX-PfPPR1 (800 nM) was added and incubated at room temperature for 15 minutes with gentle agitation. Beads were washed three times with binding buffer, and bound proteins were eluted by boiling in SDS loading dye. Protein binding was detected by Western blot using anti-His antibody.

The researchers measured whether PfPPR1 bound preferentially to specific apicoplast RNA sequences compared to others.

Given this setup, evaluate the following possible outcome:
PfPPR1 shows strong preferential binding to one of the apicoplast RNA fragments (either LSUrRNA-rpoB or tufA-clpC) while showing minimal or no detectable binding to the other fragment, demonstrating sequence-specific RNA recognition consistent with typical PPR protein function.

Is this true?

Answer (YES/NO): NO